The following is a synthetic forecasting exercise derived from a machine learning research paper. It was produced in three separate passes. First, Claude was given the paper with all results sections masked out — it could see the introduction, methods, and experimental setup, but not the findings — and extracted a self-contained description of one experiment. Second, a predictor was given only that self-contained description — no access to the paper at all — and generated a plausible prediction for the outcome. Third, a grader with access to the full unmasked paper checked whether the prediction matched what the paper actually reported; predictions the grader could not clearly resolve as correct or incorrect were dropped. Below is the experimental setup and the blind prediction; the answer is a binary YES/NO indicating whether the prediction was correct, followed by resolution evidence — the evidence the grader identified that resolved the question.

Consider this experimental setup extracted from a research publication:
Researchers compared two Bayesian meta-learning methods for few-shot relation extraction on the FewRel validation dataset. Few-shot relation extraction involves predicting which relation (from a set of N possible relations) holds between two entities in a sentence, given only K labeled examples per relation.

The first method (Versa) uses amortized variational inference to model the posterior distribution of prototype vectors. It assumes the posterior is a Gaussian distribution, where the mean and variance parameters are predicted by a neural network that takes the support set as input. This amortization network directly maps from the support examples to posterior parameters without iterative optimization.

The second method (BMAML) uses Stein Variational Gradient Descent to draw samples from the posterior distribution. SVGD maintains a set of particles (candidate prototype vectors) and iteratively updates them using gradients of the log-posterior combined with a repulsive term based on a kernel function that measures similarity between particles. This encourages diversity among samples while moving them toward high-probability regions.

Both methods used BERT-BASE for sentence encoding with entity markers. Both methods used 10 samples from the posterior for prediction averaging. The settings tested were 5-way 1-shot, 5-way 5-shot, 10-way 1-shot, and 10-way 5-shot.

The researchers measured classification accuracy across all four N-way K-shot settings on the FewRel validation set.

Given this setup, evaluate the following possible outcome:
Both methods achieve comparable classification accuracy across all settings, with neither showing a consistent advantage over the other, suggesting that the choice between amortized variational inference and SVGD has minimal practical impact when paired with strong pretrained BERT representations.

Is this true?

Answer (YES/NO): NO